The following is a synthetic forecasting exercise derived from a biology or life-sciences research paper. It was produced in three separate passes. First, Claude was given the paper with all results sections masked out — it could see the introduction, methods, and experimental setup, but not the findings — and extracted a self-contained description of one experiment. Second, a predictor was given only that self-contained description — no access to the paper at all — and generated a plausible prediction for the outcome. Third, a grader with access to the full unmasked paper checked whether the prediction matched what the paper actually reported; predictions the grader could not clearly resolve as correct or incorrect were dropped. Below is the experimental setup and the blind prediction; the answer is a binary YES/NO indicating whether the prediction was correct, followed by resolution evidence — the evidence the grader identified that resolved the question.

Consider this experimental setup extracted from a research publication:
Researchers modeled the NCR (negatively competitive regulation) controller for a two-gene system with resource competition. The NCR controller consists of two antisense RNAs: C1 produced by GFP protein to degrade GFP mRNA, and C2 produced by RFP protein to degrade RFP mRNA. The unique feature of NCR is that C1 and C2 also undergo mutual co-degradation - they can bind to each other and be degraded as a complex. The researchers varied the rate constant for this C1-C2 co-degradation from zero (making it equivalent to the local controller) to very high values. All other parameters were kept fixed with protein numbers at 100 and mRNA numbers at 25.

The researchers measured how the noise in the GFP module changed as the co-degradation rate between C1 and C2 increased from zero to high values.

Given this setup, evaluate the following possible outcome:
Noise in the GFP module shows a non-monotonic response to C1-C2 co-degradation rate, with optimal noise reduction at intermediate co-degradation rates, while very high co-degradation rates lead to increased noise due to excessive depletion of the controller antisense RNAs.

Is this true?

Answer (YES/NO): NO